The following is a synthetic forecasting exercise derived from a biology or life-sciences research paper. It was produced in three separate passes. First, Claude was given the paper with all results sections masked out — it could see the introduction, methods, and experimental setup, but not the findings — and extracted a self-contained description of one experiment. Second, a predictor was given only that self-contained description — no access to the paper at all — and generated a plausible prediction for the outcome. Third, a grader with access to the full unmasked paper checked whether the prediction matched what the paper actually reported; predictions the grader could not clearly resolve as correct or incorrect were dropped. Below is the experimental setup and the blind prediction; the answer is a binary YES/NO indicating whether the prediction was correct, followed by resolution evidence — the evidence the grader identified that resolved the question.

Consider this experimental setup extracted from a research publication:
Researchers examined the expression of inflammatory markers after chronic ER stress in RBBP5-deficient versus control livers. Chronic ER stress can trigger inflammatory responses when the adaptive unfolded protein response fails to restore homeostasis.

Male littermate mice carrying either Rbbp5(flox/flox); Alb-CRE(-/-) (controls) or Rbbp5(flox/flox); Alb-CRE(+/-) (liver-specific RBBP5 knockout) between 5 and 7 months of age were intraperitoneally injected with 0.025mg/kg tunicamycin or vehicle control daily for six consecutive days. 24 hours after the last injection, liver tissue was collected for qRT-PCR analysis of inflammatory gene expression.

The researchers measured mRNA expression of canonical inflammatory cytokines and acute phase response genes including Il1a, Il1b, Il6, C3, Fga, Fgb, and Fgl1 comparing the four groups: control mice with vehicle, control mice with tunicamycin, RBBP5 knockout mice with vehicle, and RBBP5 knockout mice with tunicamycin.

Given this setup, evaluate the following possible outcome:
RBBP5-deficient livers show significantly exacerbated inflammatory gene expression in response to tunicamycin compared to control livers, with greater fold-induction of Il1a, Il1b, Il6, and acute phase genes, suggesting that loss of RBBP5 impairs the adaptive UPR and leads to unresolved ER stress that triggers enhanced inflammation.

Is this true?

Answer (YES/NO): YES